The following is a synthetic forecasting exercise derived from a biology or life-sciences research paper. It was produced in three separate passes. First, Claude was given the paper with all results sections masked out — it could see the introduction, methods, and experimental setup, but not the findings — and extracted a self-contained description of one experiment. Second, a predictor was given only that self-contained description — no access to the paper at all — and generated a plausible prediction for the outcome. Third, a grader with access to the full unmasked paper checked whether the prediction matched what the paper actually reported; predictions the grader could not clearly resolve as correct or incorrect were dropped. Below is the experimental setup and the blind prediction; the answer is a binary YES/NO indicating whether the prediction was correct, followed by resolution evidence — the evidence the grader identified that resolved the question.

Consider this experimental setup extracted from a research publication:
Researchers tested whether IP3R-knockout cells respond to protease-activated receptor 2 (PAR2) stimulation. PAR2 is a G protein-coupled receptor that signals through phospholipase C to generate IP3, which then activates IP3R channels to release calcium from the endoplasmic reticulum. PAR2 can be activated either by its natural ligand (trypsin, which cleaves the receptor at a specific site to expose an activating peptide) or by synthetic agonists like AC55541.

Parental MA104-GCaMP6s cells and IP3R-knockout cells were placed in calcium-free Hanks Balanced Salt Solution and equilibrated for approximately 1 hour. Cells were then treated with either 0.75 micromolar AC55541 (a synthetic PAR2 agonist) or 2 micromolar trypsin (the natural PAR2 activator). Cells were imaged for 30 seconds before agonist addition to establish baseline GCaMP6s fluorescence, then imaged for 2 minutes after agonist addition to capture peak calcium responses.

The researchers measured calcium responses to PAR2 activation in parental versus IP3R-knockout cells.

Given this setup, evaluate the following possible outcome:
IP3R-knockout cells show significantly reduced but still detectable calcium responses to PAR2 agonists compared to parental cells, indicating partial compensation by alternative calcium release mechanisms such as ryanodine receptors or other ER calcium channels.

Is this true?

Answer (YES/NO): NO